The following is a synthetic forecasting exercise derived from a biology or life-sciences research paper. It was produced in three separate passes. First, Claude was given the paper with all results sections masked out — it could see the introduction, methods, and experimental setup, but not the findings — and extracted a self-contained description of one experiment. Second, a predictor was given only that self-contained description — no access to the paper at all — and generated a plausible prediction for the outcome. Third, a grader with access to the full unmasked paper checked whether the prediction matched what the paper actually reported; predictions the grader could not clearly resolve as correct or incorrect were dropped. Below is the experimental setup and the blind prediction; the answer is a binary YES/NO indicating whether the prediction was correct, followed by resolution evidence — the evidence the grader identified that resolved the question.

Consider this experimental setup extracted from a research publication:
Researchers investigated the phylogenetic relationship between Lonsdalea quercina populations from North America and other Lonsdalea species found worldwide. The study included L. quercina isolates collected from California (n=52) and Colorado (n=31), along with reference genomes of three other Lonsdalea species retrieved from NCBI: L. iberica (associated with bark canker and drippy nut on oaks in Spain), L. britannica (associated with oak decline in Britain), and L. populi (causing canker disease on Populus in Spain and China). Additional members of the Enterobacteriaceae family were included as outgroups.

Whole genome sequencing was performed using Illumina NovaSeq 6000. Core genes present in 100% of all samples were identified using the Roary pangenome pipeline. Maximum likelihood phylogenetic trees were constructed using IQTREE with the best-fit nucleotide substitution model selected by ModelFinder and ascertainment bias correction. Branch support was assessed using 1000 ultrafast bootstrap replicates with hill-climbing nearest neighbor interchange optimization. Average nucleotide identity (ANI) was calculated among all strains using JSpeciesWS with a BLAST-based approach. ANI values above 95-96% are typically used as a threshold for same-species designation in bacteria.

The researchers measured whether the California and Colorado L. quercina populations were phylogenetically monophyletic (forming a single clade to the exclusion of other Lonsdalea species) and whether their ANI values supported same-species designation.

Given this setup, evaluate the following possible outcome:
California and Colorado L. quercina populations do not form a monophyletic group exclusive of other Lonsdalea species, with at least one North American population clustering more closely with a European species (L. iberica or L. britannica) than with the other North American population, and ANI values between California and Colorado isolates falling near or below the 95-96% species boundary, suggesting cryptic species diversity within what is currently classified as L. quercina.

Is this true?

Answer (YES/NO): NO